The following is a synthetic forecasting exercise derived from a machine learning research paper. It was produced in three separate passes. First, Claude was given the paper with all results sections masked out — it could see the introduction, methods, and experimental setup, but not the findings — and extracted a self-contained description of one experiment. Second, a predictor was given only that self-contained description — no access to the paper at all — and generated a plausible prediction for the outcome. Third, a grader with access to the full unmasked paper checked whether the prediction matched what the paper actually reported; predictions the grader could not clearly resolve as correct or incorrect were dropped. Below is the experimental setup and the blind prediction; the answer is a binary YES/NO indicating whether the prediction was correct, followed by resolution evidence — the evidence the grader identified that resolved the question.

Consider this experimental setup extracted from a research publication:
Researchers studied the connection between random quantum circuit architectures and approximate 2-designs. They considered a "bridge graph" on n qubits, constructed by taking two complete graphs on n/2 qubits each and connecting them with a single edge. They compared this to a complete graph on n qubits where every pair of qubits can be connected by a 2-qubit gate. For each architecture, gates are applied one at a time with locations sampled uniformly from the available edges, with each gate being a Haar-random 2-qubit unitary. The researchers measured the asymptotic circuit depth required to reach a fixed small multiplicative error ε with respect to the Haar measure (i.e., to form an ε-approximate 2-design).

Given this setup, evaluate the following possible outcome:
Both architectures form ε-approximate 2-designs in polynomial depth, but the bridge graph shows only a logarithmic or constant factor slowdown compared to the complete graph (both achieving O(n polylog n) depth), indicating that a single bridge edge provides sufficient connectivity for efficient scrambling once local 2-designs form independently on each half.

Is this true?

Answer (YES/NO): NO